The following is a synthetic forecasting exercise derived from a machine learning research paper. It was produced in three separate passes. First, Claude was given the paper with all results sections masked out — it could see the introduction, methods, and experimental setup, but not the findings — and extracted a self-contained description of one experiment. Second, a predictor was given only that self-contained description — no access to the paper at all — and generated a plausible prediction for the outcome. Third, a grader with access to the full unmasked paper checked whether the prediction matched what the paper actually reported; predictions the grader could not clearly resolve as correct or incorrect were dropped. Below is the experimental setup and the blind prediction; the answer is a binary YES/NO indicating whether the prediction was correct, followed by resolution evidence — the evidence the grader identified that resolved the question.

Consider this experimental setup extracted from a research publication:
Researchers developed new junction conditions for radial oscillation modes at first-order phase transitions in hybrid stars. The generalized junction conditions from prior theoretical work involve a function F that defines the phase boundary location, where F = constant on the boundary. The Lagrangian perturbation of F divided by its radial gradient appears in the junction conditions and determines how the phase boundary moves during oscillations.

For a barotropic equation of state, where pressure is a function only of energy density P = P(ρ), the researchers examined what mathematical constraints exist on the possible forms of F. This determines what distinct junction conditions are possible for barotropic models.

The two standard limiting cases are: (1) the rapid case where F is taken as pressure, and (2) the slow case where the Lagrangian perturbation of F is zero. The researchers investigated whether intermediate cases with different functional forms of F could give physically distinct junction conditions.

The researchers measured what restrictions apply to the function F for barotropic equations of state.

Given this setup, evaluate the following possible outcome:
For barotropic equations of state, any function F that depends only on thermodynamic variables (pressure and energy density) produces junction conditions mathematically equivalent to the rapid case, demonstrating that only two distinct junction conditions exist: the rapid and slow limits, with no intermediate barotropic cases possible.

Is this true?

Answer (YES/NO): YES